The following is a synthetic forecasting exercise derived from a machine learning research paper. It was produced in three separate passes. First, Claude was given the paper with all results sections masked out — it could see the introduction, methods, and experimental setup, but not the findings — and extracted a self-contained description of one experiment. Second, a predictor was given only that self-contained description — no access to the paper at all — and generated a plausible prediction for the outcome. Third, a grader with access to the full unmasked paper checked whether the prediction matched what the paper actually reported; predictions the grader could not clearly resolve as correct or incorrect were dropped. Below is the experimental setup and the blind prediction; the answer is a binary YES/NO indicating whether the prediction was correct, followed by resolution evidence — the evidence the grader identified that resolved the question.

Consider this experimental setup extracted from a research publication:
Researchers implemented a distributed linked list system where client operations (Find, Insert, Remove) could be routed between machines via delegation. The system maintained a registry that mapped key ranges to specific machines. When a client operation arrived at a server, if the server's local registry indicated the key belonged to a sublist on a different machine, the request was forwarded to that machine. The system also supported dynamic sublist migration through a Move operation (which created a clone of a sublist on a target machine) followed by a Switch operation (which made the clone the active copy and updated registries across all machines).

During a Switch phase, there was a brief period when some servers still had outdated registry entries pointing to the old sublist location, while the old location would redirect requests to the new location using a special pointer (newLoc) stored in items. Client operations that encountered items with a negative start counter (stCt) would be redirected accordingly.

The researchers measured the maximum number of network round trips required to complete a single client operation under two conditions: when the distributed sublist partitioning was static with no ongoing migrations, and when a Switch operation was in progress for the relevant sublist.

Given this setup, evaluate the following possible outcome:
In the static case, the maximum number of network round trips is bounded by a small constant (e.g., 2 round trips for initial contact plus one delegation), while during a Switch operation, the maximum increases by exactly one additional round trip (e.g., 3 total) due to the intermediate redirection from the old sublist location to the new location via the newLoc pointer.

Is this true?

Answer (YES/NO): YES